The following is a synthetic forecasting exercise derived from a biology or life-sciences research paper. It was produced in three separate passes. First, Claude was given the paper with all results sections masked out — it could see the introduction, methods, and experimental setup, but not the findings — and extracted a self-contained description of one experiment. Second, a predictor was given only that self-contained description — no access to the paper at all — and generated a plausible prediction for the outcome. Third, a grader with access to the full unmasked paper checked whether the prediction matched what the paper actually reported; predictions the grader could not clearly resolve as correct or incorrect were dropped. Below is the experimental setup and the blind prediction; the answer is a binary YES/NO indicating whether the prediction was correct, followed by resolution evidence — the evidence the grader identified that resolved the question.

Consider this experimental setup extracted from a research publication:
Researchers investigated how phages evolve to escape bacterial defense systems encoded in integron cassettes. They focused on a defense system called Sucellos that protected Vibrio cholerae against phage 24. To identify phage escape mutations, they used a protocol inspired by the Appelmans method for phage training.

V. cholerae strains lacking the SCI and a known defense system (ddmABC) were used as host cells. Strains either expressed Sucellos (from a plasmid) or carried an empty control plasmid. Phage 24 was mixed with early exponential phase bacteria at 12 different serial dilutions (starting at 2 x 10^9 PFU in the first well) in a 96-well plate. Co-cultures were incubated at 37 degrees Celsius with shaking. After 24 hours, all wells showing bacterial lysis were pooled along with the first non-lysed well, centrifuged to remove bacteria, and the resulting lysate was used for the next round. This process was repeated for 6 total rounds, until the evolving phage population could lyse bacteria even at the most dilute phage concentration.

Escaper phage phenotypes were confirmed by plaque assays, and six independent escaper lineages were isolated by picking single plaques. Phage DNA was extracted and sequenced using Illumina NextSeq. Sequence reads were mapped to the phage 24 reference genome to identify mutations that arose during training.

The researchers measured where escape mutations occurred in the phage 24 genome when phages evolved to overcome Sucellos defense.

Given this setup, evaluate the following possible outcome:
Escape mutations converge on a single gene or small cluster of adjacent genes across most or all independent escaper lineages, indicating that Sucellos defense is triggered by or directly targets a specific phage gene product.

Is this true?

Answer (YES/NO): YES